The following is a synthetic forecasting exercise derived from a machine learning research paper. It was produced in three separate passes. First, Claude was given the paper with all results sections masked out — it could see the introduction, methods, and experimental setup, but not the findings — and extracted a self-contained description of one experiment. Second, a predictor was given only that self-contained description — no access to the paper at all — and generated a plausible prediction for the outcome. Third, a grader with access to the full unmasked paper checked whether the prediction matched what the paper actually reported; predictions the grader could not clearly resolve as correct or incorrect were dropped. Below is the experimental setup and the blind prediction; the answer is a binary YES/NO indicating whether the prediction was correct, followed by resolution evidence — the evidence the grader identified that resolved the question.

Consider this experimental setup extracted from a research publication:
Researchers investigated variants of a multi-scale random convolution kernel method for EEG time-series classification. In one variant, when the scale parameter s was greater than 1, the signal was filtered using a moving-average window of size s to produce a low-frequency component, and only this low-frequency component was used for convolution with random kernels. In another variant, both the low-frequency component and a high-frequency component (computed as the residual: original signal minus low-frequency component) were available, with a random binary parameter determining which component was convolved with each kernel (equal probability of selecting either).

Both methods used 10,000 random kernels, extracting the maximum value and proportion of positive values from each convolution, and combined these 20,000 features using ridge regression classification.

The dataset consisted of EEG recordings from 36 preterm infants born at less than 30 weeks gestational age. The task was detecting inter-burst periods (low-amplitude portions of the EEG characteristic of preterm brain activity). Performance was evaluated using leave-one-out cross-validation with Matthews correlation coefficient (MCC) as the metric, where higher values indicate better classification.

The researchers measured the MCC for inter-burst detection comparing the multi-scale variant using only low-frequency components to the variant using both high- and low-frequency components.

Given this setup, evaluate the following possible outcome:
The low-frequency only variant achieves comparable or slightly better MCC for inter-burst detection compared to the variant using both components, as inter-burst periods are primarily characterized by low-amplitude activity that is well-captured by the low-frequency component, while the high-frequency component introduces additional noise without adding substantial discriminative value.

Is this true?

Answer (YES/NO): NO